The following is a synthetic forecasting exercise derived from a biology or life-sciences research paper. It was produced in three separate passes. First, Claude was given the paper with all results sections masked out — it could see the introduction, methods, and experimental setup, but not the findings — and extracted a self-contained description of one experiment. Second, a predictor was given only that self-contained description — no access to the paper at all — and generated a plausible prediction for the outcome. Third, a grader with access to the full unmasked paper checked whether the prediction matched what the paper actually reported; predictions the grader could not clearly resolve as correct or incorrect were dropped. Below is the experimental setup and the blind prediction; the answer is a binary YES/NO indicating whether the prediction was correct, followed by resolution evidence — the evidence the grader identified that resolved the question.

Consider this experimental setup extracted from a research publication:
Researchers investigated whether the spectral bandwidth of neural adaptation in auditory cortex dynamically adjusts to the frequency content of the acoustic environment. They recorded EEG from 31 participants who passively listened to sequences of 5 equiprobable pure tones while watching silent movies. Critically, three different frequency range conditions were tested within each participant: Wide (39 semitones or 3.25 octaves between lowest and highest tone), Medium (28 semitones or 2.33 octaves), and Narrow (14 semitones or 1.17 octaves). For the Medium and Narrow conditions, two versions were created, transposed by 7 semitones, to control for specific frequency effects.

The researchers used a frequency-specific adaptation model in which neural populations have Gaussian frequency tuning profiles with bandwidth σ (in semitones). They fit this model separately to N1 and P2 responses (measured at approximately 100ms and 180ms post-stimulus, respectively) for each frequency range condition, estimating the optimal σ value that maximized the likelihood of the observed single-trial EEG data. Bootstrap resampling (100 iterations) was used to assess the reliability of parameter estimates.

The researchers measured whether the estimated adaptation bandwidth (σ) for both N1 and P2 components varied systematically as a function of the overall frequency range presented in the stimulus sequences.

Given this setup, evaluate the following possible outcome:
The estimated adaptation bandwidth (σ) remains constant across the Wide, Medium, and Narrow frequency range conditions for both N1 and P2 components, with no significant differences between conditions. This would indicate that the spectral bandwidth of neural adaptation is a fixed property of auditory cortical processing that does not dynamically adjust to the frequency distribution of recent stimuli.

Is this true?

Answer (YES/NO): NO